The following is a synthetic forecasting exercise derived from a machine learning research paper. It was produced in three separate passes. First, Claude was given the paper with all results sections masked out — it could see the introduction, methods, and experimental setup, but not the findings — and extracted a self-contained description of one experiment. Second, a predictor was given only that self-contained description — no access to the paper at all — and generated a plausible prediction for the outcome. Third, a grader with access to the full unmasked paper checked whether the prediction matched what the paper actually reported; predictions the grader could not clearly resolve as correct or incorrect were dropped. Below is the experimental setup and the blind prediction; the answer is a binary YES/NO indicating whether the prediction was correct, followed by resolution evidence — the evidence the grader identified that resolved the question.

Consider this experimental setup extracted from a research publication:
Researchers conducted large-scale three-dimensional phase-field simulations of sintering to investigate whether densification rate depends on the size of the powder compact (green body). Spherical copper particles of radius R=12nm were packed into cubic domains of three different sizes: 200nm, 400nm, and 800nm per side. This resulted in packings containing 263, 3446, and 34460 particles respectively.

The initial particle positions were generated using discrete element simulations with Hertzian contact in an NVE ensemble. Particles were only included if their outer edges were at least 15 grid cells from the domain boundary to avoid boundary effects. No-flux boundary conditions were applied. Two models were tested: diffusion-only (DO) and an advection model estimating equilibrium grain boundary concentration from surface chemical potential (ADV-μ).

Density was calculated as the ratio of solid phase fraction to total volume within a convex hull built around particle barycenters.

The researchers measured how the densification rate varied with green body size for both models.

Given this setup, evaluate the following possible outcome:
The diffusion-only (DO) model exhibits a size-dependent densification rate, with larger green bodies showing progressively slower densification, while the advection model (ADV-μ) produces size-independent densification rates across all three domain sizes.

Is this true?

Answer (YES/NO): NO